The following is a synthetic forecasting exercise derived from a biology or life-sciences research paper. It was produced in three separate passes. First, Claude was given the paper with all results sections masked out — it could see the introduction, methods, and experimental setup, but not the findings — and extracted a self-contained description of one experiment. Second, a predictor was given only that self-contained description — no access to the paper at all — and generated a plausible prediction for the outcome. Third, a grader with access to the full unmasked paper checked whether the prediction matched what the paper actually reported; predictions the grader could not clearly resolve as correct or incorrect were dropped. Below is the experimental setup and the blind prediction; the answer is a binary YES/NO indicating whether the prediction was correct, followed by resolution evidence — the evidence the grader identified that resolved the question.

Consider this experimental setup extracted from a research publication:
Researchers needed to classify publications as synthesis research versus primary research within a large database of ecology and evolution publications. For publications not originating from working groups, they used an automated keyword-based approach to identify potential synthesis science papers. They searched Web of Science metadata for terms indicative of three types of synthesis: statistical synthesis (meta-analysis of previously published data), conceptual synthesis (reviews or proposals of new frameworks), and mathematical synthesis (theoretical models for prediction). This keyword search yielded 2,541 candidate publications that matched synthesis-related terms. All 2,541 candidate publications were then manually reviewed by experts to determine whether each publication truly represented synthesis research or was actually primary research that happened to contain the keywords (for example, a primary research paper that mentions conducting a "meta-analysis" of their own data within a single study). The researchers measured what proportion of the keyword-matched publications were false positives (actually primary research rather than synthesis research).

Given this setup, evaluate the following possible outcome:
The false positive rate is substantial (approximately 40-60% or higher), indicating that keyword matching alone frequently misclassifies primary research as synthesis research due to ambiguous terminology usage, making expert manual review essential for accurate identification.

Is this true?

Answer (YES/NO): NO